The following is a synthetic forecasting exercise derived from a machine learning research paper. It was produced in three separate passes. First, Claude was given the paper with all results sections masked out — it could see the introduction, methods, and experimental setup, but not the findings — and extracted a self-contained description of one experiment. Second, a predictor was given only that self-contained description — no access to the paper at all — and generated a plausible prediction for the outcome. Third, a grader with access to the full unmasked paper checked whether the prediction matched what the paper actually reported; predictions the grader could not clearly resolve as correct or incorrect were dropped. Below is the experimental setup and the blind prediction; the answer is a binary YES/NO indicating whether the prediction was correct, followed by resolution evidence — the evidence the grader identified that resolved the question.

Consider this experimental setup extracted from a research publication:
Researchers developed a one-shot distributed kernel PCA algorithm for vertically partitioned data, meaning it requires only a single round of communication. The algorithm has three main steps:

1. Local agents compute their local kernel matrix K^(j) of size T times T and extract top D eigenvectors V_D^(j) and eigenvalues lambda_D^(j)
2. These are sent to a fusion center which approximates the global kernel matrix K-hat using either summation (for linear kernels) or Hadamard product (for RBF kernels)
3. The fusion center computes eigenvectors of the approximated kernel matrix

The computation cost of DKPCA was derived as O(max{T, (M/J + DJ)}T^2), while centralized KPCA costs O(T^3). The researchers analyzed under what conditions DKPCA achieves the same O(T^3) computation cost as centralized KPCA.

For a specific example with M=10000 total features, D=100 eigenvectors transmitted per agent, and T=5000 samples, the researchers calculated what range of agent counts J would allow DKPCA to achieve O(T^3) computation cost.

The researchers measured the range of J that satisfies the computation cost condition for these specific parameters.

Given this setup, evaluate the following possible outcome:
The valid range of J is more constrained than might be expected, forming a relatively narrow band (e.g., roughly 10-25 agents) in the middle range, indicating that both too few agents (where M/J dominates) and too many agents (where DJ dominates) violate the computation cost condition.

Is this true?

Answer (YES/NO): NO